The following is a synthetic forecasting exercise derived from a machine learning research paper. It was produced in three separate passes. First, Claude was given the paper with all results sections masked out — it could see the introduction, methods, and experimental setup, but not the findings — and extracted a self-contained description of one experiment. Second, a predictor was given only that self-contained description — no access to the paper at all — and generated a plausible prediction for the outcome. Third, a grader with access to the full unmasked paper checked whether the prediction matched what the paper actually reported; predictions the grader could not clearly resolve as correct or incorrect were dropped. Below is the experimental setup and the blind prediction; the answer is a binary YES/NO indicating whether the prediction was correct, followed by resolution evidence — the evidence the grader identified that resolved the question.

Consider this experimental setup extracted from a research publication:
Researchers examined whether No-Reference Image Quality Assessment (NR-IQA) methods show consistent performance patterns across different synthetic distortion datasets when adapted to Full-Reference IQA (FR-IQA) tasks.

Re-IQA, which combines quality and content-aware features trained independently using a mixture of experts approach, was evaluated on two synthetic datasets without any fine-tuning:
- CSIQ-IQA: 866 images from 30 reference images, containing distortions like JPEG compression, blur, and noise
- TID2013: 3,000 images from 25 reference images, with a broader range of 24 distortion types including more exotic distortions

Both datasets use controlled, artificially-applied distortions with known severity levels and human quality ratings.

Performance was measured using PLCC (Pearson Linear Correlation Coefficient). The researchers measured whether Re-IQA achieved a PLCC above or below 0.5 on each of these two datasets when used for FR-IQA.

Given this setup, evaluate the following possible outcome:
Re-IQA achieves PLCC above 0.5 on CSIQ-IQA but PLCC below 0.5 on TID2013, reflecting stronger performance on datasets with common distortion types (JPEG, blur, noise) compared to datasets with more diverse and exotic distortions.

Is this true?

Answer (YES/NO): YES